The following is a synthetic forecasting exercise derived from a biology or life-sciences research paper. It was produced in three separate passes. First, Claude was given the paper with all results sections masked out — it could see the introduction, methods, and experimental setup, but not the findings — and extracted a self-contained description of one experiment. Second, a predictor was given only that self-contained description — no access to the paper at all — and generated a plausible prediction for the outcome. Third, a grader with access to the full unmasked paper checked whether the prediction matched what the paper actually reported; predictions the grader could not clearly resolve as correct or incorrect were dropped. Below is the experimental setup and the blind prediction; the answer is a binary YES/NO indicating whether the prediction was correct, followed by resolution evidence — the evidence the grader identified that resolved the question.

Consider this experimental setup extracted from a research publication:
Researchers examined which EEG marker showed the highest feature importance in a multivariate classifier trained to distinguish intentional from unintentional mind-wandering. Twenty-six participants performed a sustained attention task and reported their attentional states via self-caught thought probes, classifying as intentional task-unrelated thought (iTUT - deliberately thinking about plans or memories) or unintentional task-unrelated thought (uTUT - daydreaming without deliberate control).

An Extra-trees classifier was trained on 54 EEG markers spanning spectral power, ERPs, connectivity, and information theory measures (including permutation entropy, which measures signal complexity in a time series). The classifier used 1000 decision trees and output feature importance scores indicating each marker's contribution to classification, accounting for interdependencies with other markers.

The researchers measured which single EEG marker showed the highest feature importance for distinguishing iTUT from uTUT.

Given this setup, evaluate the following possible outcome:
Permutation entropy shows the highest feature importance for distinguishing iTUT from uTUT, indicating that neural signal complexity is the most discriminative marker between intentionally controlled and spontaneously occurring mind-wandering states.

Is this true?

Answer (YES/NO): YES